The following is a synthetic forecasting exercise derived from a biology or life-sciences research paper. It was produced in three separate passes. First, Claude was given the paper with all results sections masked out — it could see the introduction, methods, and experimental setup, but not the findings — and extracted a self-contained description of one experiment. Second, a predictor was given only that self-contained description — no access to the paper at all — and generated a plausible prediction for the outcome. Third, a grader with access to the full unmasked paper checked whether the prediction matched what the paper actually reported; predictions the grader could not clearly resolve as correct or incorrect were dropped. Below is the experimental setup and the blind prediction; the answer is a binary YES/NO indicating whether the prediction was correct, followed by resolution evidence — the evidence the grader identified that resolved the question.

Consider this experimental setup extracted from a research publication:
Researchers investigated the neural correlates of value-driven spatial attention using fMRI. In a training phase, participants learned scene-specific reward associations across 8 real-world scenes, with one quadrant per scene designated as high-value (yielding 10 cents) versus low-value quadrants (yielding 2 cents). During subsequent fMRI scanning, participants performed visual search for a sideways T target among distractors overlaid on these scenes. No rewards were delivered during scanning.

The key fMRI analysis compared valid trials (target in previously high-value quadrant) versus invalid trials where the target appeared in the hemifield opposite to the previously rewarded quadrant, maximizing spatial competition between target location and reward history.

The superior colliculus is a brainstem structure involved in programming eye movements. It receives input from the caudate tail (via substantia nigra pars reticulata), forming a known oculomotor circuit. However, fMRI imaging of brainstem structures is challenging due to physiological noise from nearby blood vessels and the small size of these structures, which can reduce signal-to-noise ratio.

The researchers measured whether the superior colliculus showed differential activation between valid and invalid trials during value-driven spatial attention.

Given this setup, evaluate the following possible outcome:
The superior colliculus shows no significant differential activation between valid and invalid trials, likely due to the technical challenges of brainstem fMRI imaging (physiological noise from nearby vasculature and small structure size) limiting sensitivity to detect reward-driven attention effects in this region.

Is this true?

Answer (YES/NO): NO